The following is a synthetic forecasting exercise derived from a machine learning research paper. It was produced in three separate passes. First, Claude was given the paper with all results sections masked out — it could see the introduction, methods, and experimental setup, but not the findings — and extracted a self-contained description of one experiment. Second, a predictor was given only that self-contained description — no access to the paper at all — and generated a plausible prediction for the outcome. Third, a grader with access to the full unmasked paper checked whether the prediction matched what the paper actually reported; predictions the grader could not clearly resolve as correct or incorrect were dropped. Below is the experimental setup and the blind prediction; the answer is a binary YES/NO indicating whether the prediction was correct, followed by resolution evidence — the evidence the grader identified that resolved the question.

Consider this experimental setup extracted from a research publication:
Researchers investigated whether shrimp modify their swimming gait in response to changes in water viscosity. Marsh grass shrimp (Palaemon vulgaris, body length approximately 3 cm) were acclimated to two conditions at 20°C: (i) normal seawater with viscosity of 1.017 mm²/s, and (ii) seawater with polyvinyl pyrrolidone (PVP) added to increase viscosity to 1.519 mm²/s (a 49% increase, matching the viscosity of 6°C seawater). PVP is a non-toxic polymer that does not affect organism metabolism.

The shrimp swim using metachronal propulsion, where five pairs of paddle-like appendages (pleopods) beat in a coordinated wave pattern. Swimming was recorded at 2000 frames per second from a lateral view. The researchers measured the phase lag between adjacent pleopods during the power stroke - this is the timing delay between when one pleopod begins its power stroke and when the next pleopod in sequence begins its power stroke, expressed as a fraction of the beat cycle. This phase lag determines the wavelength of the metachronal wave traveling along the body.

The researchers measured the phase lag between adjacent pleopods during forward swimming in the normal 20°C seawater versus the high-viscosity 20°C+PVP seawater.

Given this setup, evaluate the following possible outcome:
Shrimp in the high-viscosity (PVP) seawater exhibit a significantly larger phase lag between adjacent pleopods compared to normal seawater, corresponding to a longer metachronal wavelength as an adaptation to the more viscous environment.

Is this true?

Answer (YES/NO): NO